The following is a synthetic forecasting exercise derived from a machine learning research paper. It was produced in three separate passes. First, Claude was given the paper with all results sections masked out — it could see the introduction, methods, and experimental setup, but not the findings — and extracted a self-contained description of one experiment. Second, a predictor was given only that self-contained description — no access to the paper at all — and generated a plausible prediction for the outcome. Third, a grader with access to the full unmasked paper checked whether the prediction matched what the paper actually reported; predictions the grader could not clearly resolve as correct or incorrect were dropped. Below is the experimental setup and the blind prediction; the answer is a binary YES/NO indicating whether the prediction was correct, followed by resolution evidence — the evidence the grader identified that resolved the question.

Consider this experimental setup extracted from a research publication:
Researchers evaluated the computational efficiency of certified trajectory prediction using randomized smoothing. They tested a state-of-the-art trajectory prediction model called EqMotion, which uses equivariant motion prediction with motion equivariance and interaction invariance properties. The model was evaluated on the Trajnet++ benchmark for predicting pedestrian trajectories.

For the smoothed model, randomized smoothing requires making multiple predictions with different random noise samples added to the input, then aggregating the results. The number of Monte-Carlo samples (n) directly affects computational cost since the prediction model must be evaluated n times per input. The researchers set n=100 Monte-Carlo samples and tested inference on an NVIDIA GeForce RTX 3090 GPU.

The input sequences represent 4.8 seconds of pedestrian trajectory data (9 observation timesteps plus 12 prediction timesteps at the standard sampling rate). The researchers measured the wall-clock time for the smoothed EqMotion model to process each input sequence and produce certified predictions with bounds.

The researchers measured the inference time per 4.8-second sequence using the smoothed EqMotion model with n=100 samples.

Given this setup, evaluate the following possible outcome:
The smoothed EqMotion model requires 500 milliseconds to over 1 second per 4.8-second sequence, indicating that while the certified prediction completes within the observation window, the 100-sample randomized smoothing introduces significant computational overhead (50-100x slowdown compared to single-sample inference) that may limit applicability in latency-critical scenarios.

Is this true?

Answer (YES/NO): NO